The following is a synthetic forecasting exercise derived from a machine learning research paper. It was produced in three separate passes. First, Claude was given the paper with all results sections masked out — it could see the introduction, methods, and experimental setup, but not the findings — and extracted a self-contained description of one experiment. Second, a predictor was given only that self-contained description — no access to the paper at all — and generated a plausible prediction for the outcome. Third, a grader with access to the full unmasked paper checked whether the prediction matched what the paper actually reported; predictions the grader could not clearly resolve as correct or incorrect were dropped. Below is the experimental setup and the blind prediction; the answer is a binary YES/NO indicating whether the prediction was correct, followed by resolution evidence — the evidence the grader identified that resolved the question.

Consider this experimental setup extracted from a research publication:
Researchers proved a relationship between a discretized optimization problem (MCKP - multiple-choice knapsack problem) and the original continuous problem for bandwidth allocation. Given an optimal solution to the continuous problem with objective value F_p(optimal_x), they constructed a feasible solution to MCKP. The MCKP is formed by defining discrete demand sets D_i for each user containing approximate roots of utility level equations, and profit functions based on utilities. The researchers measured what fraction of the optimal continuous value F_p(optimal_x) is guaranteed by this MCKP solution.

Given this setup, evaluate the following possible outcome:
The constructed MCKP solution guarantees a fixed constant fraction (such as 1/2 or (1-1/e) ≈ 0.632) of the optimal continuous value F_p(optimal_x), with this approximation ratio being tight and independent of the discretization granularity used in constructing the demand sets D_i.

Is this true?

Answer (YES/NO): NO